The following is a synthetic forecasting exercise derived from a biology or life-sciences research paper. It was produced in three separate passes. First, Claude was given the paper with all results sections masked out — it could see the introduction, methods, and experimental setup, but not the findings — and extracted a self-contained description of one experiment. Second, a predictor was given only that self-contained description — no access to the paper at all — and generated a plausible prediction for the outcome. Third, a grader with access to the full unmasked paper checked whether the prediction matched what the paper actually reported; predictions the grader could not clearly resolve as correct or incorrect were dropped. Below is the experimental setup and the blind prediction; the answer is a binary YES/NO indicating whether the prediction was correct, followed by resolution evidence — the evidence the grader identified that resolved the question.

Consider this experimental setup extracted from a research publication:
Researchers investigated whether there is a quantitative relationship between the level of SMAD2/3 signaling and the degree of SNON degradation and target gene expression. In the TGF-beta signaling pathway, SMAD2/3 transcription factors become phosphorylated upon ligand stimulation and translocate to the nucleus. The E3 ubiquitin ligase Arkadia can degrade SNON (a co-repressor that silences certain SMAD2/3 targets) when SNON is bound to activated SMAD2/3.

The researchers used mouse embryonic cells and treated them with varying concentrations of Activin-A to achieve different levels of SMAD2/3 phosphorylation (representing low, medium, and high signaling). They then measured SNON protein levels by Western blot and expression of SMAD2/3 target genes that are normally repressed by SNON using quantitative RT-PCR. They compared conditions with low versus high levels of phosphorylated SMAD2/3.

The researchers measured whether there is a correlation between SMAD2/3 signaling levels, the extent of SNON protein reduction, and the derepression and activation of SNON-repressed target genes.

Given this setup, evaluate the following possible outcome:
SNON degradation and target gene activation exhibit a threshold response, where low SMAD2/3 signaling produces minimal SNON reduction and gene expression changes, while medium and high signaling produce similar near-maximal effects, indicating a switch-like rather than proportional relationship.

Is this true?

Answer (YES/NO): NO